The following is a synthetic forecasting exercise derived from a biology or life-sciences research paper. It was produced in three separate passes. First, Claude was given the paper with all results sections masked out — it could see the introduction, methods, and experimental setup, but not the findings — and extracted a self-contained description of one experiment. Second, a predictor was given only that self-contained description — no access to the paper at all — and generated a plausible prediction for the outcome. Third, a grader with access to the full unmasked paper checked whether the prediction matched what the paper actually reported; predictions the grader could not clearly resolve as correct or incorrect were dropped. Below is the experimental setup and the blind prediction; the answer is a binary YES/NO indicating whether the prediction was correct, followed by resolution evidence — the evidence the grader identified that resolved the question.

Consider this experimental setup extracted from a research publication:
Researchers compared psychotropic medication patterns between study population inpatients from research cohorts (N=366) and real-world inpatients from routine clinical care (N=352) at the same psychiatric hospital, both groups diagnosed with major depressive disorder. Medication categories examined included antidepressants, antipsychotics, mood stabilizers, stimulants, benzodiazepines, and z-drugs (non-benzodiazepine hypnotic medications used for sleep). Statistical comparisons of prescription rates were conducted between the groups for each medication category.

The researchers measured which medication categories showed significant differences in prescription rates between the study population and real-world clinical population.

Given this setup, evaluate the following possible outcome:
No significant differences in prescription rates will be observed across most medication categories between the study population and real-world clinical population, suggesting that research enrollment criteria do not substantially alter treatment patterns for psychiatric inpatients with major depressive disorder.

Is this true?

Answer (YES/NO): NO